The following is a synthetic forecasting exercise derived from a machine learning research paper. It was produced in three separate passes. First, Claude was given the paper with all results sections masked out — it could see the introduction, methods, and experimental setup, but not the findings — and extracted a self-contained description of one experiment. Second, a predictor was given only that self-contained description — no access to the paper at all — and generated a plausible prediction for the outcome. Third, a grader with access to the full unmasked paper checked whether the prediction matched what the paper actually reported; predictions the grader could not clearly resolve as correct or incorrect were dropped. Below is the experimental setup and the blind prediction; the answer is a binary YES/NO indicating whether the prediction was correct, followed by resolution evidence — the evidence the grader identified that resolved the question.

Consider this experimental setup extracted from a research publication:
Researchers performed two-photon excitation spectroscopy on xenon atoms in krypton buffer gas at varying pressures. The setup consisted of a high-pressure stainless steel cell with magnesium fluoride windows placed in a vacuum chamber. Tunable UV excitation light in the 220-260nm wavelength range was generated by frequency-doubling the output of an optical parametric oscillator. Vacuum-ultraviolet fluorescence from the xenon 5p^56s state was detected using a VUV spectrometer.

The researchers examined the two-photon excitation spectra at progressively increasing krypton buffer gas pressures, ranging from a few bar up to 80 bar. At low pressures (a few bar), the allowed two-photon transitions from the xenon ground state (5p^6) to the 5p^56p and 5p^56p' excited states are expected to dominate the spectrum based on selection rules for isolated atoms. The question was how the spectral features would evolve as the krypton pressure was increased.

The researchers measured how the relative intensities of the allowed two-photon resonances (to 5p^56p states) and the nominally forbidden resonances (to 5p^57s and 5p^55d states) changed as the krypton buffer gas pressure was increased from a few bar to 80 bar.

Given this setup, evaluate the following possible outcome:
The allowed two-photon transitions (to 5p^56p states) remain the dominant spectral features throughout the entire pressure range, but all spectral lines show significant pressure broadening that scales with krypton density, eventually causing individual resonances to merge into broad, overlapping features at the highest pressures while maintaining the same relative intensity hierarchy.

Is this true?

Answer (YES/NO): NO